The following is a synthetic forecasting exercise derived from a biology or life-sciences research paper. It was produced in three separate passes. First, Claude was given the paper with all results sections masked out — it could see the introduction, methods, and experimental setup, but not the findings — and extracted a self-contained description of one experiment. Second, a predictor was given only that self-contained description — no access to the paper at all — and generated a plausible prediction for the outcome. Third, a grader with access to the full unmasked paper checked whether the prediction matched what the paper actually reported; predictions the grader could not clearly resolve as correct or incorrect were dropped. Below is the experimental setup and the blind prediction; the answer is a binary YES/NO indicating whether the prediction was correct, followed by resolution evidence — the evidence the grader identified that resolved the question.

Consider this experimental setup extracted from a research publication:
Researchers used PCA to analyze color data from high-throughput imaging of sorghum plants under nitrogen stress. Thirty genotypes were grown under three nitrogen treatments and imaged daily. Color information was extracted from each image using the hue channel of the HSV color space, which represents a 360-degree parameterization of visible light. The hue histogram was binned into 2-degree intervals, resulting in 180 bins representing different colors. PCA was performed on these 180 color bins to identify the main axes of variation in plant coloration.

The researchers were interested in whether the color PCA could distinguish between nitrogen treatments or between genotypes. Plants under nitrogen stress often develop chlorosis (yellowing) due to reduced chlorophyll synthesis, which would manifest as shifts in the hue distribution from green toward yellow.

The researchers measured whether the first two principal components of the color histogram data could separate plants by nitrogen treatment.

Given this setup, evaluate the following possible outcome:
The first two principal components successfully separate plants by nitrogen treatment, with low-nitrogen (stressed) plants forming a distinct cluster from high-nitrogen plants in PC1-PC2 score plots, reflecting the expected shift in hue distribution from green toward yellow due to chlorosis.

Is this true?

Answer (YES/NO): YES